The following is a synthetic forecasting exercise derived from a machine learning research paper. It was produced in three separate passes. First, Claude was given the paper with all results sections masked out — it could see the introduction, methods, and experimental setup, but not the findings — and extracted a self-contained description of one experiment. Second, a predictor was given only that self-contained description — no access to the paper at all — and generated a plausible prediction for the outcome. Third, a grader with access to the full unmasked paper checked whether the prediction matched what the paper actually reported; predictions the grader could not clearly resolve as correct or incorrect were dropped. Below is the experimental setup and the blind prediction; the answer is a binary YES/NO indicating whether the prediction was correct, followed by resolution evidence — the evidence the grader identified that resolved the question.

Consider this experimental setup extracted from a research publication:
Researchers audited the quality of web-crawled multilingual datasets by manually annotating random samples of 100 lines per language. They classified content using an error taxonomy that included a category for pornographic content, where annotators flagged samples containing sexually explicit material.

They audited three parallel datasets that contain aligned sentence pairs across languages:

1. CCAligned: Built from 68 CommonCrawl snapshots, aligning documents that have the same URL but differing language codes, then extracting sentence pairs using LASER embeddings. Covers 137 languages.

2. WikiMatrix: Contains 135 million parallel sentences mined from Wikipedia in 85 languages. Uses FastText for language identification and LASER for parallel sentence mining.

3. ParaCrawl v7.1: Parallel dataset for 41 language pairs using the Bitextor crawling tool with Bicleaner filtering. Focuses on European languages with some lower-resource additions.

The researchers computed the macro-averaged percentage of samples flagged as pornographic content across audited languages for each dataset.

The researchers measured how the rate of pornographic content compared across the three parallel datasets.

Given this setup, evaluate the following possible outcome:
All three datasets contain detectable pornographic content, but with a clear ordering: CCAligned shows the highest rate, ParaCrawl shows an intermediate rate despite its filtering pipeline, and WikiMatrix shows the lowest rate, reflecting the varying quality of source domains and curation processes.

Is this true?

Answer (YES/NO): NO